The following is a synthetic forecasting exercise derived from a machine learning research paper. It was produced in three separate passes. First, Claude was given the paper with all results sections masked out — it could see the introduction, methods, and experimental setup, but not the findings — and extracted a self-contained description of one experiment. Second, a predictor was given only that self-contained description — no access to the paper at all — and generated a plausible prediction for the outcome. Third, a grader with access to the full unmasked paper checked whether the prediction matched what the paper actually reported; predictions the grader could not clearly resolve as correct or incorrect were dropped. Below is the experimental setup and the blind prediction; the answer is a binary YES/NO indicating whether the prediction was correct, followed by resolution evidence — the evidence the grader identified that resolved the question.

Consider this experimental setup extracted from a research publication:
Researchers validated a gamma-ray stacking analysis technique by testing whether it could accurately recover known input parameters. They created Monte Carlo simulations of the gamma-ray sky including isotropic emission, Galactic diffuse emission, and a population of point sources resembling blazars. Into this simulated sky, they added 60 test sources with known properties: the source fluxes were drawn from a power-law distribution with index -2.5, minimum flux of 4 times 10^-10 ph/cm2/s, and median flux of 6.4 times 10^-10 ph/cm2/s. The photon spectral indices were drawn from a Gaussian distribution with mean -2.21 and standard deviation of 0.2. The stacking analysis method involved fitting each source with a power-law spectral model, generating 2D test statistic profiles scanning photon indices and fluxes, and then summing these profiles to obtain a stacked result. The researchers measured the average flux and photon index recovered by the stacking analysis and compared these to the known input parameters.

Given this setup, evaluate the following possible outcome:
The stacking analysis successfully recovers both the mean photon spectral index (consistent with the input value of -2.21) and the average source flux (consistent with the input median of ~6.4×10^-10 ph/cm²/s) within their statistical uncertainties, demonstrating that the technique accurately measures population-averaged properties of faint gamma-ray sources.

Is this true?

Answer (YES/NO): YES